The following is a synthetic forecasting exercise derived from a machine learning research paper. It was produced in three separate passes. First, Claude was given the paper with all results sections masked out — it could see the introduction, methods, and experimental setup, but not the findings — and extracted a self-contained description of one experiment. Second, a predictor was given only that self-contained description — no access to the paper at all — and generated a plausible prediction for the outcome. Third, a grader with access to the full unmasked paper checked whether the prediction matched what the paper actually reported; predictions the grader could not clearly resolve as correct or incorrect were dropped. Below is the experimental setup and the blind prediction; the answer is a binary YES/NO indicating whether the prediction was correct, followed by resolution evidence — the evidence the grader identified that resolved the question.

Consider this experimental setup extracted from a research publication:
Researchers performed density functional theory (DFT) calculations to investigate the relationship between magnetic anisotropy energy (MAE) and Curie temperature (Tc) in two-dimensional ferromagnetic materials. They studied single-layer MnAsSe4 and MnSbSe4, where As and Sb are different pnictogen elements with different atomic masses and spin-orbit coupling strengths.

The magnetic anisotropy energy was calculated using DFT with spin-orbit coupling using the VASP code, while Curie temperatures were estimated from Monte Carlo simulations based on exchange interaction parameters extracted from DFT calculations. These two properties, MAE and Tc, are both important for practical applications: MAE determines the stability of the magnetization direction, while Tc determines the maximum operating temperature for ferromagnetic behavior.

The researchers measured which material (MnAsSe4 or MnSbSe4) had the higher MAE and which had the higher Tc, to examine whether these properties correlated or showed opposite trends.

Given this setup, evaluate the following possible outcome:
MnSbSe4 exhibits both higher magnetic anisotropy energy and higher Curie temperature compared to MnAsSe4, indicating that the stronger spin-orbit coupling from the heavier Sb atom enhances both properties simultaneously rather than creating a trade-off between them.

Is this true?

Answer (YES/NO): YES